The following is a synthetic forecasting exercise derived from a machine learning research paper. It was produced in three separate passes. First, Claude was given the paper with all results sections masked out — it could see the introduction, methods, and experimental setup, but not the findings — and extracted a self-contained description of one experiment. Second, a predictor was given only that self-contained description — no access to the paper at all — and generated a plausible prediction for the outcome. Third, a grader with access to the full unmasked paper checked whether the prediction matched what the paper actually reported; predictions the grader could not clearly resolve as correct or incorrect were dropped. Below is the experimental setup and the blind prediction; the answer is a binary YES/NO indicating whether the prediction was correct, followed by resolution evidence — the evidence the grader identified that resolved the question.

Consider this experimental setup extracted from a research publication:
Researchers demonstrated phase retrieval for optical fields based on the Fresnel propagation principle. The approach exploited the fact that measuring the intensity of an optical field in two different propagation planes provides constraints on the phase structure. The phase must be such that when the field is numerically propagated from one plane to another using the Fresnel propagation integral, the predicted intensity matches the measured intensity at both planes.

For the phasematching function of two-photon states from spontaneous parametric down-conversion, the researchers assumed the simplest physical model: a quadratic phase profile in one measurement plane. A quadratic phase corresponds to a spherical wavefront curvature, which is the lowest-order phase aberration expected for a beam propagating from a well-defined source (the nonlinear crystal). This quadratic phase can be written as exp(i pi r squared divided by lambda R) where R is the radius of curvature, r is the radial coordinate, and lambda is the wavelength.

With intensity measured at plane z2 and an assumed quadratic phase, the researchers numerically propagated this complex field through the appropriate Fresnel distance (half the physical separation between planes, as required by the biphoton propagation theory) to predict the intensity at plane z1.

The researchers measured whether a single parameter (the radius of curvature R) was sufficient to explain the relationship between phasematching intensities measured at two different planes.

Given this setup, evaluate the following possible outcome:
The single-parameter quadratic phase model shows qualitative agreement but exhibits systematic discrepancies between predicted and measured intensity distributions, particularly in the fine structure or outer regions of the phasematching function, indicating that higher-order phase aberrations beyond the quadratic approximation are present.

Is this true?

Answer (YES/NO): NO